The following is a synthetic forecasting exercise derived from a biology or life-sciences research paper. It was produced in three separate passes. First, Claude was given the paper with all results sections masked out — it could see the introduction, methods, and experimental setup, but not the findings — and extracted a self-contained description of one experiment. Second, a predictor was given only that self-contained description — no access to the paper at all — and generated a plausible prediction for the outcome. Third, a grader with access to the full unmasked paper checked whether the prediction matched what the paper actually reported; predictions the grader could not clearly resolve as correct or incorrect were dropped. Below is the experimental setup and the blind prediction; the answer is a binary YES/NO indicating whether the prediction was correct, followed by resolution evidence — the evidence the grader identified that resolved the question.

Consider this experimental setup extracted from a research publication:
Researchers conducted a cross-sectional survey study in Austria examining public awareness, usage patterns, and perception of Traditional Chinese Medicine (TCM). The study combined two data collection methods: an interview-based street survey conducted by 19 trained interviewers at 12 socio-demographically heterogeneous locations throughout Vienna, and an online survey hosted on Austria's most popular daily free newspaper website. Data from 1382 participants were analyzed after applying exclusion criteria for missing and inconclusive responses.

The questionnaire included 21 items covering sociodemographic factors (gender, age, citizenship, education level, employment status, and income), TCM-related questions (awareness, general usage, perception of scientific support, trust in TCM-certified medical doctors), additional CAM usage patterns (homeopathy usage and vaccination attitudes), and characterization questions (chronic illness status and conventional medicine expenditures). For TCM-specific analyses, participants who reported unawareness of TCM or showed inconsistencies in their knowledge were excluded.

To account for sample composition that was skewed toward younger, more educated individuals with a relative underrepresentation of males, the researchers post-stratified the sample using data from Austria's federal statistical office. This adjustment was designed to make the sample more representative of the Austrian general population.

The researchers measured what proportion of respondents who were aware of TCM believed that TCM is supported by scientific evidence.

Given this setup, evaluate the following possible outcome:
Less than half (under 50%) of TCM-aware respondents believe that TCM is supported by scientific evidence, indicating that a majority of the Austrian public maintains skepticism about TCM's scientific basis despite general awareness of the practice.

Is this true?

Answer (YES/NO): NO